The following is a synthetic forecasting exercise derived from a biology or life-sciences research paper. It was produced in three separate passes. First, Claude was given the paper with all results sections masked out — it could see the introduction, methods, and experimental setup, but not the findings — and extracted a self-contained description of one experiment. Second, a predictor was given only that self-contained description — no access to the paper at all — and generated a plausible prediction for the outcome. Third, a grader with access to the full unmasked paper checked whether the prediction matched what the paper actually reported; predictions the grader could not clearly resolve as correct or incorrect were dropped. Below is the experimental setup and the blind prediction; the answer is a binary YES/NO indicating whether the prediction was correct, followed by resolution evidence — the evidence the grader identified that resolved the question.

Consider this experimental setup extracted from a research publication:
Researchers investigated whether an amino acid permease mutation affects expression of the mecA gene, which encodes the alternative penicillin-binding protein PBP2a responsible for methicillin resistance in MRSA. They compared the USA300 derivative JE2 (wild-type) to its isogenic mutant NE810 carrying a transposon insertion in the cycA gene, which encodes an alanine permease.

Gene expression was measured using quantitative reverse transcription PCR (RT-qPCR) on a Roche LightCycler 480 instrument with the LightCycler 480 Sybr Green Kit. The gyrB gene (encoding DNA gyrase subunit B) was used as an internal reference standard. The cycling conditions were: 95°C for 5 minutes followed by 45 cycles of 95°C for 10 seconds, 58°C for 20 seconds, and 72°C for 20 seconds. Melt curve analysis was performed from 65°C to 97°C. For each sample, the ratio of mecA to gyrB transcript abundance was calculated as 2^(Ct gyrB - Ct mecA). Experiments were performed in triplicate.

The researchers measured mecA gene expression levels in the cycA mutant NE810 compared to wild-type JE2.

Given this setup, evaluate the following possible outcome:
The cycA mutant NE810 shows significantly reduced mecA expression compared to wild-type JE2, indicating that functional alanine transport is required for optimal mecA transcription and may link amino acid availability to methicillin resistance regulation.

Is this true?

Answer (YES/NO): NO